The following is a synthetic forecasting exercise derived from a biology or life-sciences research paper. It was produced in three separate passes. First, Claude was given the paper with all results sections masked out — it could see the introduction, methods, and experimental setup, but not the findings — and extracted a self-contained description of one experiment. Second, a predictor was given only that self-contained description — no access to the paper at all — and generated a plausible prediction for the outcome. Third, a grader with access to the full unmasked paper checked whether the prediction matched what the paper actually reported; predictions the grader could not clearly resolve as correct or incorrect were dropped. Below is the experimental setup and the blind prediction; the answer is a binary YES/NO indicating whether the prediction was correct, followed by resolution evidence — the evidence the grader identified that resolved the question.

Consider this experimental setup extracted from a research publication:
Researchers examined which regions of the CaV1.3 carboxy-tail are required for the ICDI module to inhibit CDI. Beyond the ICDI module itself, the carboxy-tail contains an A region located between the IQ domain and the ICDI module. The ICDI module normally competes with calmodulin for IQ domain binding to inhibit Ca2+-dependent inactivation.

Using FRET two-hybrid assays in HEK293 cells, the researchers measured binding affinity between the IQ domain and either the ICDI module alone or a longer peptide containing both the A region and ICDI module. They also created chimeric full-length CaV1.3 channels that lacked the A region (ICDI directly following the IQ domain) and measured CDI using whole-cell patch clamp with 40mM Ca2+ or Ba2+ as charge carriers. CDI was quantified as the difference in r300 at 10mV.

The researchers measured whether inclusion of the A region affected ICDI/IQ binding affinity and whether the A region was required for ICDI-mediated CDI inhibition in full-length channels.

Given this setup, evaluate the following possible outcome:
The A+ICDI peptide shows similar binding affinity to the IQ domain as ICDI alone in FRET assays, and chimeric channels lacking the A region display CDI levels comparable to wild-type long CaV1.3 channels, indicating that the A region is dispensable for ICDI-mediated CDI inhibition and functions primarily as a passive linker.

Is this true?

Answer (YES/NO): NO